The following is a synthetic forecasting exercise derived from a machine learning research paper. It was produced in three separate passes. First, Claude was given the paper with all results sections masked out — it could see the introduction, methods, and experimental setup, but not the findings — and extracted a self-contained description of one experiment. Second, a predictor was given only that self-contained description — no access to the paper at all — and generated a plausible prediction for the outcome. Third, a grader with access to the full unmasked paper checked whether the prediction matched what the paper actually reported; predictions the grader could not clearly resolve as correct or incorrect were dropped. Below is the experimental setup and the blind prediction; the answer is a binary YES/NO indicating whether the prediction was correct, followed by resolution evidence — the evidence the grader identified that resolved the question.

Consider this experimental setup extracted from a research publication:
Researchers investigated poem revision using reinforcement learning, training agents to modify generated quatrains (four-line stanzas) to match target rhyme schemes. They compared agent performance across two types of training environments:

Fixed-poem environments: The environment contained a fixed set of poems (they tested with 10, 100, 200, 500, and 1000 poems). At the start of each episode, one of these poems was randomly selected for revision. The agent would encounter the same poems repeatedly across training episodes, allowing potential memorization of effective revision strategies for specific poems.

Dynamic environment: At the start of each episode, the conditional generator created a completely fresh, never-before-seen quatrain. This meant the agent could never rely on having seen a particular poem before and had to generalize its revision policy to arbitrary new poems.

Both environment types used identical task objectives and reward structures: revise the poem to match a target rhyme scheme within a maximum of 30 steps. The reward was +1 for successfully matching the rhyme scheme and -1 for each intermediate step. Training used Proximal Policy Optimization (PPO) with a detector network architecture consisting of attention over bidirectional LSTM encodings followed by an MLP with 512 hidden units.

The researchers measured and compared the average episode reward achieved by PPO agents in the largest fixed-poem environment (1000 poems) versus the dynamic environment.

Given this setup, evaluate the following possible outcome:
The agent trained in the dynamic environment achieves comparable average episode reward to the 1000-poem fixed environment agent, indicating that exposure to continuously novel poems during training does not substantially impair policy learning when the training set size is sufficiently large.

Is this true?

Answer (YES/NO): NO